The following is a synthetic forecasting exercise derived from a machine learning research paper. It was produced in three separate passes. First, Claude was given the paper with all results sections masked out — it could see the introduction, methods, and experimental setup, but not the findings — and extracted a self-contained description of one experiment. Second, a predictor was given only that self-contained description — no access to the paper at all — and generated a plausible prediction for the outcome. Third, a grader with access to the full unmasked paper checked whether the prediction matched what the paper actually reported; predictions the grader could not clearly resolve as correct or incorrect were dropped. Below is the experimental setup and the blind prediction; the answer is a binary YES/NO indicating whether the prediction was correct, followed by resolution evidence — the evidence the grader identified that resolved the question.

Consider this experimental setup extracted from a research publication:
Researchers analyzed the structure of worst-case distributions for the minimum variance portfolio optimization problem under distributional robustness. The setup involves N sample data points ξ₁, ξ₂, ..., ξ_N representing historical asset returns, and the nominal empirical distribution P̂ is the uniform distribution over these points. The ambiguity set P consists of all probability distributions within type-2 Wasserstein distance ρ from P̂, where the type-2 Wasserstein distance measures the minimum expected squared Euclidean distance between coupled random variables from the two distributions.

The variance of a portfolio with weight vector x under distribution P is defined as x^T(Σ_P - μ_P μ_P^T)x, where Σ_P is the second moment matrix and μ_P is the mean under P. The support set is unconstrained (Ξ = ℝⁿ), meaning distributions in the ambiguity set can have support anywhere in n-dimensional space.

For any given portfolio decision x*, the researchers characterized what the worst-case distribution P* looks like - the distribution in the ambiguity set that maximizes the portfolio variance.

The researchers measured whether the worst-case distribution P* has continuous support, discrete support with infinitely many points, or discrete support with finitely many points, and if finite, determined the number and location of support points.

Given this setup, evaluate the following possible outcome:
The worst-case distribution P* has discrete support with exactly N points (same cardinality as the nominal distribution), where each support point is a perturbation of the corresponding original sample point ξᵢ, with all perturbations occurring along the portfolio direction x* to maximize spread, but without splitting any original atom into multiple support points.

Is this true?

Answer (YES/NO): YES